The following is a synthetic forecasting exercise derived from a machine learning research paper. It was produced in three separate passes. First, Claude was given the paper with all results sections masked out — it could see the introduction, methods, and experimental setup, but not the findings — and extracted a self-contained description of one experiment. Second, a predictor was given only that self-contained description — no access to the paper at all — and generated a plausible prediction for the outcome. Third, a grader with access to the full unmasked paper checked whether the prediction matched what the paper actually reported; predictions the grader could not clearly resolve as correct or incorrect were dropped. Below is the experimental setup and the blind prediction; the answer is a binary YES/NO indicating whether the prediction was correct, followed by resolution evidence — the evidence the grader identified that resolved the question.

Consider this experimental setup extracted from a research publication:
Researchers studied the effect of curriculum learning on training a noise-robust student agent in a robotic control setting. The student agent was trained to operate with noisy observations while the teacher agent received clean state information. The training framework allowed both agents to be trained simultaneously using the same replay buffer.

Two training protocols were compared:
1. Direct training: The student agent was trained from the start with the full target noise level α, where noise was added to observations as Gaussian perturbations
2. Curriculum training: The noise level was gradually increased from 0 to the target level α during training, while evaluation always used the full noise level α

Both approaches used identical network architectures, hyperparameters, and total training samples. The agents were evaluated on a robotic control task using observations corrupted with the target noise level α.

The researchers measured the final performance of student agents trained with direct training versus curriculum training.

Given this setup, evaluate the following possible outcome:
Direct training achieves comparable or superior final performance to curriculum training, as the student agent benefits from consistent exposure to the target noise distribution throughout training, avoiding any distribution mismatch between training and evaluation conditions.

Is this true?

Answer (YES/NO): NO